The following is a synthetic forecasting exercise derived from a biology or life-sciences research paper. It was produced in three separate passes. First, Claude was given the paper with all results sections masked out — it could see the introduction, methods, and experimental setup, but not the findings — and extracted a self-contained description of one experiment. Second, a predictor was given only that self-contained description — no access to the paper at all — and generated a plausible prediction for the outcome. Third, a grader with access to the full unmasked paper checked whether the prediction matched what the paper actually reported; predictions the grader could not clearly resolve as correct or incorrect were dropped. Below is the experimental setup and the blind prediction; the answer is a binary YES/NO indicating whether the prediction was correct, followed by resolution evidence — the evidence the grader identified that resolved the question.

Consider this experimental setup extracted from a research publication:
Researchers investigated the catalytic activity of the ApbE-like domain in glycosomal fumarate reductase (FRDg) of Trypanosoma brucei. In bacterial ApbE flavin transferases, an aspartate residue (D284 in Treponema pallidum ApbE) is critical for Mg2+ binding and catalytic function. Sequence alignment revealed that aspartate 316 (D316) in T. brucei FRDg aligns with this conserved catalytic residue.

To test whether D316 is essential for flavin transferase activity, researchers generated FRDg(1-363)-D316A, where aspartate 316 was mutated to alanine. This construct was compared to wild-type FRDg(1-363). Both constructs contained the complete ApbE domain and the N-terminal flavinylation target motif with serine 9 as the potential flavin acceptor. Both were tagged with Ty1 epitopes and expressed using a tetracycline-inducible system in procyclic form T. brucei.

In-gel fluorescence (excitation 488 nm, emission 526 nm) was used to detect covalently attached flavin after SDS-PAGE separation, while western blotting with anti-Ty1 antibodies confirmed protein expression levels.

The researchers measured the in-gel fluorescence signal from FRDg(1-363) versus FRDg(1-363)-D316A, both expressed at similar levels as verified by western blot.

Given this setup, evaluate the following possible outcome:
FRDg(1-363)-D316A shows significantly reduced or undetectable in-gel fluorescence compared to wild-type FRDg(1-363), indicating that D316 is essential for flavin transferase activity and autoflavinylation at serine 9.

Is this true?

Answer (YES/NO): YES